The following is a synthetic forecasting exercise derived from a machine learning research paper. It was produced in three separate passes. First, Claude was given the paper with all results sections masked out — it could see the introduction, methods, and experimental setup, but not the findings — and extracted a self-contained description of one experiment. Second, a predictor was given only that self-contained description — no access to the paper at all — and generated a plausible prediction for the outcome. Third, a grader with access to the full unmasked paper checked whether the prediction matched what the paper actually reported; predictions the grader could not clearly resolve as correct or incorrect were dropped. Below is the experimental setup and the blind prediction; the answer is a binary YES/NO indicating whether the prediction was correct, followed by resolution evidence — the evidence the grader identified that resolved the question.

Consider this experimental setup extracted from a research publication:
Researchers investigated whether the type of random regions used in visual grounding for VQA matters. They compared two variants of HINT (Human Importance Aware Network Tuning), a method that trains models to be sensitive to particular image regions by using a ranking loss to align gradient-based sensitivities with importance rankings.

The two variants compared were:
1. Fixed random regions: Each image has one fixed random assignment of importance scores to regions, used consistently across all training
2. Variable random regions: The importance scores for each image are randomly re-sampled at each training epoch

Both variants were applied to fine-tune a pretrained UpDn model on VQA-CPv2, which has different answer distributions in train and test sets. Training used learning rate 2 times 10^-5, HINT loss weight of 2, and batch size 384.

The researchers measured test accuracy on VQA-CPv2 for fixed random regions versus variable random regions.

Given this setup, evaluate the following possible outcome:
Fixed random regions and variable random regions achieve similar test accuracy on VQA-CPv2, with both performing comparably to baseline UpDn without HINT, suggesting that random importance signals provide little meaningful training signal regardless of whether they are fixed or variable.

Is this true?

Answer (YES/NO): NO